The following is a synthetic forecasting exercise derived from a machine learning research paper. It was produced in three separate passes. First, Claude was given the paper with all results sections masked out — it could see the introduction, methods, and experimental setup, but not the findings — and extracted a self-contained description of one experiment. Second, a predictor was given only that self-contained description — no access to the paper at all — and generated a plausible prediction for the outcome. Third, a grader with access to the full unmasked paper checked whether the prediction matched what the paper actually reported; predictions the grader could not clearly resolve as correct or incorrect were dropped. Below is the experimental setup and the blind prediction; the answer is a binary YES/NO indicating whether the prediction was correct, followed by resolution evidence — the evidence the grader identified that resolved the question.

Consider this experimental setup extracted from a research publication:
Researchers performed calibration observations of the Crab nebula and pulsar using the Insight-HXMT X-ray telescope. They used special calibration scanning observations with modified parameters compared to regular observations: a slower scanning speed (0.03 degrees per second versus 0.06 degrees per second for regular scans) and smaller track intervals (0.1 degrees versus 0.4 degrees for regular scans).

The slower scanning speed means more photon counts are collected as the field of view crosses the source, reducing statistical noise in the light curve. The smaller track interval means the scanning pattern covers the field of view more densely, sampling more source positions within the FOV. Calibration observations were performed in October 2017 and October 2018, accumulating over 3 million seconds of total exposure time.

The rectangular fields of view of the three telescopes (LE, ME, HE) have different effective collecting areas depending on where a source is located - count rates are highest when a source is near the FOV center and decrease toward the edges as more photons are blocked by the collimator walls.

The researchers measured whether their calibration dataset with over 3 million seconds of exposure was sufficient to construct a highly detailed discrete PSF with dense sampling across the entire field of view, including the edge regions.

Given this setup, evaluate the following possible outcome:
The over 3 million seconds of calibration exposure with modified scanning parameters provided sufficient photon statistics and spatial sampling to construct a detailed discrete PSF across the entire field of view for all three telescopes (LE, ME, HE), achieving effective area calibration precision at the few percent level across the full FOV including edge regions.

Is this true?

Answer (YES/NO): NO